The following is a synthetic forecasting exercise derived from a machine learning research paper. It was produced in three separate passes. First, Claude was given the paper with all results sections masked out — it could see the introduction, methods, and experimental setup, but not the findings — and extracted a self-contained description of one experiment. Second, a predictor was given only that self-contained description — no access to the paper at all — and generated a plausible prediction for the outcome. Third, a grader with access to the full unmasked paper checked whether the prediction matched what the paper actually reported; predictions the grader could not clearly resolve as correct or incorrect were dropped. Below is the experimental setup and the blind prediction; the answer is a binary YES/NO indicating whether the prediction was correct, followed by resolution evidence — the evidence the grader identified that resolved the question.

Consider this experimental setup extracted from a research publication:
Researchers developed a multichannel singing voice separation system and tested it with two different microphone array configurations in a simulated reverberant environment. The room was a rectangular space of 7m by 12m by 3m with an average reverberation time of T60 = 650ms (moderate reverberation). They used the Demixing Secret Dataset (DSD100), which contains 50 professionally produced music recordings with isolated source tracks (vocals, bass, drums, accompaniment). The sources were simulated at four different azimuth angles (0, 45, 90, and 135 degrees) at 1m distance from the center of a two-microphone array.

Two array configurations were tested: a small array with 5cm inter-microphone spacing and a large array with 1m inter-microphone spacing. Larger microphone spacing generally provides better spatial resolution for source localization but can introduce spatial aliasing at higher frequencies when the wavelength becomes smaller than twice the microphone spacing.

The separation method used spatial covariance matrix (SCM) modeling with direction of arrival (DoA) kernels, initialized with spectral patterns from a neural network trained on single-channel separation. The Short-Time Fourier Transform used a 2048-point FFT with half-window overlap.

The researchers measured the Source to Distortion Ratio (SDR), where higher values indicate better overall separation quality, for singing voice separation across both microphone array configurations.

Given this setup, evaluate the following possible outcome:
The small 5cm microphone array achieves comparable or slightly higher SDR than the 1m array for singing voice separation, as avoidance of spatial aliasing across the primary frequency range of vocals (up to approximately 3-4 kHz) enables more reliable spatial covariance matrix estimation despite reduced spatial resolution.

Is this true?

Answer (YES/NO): YES